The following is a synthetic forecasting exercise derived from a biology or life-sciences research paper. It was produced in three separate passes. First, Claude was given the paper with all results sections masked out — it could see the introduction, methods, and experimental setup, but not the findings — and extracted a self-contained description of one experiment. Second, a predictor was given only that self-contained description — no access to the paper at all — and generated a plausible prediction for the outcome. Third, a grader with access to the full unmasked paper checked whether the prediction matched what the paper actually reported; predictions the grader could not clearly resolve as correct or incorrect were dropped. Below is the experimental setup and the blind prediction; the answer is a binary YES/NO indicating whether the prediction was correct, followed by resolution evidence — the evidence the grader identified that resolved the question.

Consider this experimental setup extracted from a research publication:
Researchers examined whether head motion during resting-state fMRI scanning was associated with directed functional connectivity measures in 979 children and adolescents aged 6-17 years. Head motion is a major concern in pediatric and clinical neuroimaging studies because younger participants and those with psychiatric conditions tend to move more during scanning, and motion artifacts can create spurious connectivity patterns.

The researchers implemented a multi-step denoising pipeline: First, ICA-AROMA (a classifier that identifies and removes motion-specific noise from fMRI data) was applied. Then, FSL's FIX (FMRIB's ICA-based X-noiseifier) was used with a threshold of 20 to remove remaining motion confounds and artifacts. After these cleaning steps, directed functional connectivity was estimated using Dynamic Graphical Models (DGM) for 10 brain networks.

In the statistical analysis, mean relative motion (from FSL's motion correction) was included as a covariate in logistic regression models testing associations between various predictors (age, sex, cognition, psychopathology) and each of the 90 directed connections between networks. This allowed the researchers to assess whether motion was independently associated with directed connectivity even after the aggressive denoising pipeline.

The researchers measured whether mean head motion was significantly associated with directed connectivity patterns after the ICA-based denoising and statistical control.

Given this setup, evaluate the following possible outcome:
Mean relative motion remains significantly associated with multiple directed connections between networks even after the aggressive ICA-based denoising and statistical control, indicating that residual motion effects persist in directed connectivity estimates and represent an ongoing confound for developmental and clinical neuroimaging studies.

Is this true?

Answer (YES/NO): YES